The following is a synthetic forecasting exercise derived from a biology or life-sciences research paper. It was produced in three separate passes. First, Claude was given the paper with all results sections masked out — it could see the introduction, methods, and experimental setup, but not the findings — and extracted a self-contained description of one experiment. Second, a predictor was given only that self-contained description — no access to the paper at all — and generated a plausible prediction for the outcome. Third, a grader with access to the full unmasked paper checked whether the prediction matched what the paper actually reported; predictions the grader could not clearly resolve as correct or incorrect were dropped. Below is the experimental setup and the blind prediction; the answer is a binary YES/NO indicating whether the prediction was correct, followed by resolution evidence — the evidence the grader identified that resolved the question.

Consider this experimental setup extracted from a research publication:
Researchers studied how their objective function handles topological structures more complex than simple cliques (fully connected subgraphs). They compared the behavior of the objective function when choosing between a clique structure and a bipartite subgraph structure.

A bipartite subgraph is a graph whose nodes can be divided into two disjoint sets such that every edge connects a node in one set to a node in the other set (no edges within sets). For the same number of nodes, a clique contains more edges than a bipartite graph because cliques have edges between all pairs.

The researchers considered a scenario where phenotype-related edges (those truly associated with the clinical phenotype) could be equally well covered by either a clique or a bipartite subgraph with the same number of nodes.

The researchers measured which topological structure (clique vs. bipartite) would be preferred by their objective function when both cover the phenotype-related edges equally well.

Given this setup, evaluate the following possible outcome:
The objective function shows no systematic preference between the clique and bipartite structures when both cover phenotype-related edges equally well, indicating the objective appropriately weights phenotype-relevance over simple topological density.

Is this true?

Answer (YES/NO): NO